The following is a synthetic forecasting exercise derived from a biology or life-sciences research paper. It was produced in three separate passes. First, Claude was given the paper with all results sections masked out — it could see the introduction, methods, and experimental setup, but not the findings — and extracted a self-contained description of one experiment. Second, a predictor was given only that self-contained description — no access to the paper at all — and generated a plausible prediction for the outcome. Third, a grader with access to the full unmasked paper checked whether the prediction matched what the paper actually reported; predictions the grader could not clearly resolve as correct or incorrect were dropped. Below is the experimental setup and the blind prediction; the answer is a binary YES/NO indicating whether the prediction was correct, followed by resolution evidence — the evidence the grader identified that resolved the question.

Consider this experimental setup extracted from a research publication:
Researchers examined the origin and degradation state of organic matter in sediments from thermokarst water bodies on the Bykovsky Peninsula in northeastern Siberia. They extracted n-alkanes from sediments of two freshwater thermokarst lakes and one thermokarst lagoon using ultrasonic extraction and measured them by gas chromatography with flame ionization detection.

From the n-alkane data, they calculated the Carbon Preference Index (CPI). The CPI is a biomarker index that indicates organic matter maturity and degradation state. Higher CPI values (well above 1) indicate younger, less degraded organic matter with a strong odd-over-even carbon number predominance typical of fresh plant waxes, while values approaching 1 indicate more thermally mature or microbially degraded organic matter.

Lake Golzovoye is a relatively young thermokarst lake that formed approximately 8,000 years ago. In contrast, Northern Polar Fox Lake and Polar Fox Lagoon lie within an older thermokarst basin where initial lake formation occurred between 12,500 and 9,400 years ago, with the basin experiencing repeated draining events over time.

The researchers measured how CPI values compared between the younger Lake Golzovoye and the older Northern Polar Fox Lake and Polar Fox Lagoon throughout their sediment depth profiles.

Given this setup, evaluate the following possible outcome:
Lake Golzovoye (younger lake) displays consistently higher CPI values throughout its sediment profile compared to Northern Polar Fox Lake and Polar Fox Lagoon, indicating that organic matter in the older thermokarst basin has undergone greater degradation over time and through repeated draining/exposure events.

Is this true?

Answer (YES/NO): NO